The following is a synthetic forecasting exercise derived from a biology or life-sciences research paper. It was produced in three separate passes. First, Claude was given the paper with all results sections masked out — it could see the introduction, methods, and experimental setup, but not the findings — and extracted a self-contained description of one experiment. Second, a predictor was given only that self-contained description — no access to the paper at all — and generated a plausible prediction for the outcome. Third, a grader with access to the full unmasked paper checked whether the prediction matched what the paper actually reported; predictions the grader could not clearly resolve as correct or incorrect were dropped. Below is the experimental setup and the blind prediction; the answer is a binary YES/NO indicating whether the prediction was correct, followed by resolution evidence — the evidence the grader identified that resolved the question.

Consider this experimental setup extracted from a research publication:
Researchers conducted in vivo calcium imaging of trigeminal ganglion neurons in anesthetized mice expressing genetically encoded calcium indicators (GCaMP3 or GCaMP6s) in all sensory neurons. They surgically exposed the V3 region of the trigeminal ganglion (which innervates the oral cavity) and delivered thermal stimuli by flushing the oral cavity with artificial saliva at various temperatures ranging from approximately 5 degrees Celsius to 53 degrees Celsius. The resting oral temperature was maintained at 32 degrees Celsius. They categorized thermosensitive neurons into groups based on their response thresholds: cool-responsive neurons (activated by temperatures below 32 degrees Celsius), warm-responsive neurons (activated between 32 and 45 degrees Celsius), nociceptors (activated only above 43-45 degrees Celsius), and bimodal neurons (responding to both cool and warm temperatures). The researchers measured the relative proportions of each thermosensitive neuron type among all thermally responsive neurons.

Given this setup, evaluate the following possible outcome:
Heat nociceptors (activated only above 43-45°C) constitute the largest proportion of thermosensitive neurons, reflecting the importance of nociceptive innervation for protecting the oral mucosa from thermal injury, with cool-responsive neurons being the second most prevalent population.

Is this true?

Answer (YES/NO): NO